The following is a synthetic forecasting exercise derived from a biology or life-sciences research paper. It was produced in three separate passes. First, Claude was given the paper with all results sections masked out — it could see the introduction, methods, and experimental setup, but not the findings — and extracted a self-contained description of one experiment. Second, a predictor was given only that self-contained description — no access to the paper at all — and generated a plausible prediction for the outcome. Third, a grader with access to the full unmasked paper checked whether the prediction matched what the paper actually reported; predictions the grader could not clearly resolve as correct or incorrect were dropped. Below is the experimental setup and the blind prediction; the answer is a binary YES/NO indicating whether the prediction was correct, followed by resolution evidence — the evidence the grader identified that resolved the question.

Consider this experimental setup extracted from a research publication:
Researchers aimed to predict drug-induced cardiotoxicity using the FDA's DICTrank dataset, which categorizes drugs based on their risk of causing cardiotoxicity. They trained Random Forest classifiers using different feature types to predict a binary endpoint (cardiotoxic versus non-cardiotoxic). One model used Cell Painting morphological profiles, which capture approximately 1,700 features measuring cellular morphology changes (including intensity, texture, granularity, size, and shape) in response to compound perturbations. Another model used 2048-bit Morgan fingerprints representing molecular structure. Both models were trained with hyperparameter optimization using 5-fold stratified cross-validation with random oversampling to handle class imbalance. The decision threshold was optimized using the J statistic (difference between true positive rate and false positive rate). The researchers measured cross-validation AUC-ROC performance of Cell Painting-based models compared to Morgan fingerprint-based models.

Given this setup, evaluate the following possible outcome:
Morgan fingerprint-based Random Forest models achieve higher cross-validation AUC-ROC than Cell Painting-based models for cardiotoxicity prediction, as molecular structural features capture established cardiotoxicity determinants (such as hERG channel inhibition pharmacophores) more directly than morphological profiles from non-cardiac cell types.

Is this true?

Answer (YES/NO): YES